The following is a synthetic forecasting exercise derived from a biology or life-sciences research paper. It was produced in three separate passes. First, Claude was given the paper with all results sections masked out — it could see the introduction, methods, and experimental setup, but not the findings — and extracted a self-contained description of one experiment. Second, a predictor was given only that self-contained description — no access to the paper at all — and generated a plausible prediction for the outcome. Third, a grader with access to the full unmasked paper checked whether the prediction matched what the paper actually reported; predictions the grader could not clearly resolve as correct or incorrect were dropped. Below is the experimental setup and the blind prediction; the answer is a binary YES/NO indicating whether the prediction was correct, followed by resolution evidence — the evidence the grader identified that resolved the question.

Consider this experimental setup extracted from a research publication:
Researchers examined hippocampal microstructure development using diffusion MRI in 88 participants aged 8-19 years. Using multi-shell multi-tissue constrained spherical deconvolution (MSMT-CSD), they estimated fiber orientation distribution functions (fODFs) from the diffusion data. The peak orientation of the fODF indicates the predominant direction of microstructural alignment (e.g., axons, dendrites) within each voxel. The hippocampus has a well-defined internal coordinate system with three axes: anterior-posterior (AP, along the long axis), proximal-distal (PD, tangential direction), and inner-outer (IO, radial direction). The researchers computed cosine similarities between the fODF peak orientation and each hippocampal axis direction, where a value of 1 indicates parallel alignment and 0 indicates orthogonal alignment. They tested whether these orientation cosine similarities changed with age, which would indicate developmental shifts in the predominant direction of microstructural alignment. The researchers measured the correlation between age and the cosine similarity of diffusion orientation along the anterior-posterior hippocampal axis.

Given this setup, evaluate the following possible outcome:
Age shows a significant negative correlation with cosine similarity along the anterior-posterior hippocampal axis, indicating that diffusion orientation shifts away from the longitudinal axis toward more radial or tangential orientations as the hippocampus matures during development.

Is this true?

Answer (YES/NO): NO